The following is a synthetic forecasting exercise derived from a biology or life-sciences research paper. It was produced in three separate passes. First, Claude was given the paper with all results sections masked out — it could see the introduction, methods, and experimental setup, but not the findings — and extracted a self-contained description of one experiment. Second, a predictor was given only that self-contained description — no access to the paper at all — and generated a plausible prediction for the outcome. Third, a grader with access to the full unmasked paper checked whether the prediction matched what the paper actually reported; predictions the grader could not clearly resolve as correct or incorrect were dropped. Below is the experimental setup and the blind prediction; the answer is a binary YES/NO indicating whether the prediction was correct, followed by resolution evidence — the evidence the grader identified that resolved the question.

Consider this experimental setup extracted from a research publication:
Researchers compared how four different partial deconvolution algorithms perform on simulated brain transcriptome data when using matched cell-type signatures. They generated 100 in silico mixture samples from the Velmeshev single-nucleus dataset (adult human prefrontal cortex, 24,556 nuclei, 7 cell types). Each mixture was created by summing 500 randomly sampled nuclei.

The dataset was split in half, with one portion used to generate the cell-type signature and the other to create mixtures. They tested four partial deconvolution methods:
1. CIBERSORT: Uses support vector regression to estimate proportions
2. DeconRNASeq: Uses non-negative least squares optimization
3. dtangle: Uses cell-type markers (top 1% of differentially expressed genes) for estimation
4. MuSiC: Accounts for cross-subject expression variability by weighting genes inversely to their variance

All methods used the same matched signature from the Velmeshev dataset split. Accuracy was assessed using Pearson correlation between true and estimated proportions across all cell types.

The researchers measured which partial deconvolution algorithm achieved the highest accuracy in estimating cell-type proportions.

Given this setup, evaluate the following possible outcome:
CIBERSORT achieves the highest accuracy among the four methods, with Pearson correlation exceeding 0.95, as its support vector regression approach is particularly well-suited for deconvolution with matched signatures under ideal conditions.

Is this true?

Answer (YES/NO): NO